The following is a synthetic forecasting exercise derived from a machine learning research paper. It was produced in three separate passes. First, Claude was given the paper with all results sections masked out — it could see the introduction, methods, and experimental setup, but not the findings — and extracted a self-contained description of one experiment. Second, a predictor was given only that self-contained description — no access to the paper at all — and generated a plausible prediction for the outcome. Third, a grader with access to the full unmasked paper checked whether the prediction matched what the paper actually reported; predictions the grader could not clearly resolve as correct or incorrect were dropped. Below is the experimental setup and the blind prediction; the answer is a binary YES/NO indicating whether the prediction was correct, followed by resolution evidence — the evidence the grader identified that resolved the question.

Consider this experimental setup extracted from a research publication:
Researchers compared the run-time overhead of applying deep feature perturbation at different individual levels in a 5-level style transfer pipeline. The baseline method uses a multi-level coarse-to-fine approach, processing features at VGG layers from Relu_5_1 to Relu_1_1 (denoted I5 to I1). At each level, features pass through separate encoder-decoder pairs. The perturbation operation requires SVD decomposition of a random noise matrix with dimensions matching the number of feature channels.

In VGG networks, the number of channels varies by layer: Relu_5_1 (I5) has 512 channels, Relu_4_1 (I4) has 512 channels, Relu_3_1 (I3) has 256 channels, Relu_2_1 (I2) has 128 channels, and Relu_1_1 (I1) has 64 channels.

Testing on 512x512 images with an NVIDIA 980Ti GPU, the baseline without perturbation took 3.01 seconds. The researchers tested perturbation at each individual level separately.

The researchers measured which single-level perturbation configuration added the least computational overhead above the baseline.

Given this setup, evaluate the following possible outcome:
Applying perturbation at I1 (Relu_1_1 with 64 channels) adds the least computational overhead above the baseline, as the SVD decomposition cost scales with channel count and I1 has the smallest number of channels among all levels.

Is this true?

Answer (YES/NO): YES